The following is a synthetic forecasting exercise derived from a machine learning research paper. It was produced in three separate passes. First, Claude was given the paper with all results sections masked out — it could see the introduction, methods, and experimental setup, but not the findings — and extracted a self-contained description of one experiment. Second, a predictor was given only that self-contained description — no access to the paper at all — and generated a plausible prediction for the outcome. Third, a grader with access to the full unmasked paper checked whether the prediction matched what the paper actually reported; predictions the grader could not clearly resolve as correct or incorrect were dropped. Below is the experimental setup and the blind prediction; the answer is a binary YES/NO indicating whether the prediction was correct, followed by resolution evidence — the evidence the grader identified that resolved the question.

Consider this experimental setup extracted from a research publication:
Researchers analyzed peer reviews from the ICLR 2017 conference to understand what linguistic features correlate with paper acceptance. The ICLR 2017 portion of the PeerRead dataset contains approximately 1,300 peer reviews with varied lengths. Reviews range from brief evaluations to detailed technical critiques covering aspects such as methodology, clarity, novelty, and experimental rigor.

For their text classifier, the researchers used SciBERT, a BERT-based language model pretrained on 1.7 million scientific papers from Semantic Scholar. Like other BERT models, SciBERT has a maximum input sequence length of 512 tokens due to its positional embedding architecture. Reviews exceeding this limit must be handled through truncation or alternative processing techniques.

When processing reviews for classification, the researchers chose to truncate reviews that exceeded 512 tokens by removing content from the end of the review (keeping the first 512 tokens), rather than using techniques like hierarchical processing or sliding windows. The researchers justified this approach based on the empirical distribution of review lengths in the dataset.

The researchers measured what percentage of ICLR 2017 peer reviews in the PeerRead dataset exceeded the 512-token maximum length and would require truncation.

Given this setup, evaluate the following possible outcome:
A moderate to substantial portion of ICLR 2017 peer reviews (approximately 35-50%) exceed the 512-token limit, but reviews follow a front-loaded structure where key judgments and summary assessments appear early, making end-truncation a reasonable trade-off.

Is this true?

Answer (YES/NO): NO